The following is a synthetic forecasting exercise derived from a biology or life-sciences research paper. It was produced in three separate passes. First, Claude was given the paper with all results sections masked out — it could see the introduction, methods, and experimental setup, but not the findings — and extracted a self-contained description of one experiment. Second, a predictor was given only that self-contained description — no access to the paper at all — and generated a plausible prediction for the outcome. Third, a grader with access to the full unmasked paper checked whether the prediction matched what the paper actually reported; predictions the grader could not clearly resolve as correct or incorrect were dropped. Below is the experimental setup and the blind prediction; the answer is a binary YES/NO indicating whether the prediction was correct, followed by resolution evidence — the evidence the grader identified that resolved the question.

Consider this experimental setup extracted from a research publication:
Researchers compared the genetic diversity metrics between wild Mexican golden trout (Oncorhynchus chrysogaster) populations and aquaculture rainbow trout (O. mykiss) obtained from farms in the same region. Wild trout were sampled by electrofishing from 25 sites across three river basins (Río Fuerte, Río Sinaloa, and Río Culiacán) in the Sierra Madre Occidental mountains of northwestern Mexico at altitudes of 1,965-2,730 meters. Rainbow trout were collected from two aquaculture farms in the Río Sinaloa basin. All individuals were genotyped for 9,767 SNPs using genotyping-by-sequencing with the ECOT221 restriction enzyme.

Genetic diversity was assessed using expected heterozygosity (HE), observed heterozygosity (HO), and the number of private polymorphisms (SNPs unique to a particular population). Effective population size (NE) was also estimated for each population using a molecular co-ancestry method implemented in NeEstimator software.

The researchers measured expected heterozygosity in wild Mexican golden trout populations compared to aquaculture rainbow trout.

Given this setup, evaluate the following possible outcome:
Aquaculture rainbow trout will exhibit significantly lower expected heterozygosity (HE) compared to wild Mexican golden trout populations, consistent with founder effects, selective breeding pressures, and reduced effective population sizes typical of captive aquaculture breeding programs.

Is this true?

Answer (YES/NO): NO